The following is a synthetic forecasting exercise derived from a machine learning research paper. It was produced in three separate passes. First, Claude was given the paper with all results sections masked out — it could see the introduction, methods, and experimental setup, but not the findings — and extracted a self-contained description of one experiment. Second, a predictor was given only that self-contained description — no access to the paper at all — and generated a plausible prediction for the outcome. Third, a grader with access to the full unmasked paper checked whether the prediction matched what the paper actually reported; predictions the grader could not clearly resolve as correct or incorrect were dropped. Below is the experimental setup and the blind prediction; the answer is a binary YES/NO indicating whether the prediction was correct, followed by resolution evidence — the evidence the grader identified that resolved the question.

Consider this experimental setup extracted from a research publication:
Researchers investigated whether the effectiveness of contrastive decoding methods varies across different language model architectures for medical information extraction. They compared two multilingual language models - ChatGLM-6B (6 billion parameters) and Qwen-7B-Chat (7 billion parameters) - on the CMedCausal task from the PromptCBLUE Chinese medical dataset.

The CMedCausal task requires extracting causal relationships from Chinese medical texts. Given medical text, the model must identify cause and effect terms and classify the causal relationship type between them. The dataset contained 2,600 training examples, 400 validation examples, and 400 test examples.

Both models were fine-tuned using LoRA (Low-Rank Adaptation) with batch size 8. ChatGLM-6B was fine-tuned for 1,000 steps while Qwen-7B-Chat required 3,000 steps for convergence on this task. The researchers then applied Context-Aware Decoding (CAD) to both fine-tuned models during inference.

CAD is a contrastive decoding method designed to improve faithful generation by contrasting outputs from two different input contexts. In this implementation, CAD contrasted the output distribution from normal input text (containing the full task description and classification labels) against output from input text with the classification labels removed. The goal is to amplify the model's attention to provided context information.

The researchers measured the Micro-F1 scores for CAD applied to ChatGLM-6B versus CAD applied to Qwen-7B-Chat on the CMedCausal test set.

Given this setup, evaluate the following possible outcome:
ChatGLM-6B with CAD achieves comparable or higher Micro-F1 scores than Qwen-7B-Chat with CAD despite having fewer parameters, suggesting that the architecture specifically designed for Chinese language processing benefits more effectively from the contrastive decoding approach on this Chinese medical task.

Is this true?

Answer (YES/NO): YES